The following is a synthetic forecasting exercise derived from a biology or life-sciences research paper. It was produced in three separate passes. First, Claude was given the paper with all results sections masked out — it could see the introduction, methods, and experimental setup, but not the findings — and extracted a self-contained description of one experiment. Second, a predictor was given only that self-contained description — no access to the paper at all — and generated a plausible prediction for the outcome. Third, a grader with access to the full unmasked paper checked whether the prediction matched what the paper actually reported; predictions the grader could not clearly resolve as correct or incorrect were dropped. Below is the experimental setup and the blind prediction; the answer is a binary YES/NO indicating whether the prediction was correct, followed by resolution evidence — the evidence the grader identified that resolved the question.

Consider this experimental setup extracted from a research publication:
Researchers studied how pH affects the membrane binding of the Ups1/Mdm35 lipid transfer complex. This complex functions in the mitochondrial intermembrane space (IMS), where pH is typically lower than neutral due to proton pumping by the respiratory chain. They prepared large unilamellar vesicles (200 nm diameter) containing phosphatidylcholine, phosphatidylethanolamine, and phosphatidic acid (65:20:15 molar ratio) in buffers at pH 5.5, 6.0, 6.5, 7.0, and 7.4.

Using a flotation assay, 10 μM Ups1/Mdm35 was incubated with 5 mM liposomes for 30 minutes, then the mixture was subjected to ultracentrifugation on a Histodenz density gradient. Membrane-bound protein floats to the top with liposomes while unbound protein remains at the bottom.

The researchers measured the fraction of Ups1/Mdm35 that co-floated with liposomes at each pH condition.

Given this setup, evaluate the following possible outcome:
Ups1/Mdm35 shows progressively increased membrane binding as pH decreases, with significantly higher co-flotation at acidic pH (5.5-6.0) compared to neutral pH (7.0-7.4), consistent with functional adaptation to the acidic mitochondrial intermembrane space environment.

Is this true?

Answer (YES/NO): YES